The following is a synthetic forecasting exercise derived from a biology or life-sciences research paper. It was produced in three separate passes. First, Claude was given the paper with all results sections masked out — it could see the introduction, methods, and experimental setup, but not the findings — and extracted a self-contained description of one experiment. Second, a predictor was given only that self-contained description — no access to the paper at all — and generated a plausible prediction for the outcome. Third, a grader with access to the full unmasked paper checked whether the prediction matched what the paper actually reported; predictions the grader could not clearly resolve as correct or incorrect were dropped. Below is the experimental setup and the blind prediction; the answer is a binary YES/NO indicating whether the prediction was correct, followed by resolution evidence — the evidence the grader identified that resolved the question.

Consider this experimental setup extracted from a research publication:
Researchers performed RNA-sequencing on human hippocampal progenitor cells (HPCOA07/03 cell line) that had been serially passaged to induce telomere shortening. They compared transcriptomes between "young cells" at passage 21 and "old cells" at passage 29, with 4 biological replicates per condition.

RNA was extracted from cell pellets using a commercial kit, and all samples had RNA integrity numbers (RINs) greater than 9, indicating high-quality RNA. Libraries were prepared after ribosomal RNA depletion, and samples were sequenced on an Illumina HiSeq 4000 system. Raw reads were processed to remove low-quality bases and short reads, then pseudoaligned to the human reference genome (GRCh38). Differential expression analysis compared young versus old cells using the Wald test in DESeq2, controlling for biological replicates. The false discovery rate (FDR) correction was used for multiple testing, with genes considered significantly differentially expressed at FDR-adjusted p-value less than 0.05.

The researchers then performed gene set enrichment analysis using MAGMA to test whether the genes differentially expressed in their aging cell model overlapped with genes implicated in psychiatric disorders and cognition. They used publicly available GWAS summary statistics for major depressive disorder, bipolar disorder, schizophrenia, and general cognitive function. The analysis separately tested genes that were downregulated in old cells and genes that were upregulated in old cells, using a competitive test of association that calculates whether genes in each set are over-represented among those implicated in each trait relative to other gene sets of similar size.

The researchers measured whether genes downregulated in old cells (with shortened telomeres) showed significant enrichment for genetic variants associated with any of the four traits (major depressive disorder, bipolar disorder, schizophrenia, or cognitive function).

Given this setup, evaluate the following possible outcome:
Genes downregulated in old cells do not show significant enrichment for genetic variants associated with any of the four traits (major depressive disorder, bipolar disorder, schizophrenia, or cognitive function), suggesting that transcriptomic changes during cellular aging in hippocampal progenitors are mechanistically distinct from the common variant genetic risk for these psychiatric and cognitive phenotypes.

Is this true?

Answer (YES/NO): NO